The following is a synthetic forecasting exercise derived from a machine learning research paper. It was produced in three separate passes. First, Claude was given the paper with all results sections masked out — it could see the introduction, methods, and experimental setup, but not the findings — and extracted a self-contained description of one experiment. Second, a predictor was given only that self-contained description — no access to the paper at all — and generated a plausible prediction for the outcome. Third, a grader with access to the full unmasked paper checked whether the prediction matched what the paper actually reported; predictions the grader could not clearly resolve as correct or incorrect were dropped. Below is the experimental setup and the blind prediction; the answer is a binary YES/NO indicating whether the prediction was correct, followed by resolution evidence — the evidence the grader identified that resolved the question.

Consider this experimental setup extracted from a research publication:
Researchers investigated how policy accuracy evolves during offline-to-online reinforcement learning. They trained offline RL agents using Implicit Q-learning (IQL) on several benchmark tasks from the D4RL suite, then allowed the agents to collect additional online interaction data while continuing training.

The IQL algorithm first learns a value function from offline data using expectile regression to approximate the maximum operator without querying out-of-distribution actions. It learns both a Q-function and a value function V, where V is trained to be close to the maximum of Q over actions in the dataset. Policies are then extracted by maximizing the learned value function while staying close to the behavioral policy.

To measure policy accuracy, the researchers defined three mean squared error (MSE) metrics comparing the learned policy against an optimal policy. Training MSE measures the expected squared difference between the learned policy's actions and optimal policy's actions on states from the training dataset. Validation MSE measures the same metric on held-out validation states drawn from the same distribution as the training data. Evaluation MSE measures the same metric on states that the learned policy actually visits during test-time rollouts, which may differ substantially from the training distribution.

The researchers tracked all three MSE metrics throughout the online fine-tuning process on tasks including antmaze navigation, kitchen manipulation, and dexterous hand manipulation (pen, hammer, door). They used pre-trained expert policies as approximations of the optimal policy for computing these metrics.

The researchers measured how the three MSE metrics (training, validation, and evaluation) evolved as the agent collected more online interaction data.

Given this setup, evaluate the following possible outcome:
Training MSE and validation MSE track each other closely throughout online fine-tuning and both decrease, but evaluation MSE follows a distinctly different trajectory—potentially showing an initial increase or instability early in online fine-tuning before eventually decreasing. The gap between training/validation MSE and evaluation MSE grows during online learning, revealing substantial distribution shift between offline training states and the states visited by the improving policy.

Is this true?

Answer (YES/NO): NO